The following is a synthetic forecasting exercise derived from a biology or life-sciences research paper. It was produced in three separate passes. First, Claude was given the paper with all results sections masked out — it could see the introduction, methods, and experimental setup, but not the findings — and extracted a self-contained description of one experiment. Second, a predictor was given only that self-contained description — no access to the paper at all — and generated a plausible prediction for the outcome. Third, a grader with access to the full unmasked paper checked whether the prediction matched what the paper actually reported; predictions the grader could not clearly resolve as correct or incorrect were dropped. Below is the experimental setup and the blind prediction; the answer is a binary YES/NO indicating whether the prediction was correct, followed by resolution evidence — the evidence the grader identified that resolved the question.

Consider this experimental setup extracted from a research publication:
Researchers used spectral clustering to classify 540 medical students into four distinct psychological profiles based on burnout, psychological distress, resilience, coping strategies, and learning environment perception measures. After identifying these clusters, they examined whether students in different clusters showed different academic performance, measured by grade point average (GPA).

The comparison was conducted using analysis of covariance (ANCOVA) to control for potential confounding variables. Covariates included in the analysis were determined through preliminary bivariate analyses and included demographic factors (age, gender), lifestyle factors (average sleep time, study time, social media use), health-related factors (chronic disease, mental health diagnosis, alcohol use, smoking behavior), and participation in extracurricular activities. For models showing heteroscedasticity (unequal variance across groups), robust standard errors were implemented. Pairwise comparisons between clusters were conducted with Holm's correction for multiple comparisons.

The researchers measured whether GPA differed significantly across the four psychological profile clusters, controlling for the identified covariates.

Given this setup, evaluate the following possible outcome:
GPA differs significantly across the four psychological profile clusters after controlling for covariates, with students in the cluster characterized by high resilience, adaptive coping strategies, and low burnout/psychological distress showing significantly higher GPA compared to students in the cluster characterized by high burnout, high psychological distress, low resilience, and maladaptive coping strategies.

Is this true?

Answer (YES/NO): NO